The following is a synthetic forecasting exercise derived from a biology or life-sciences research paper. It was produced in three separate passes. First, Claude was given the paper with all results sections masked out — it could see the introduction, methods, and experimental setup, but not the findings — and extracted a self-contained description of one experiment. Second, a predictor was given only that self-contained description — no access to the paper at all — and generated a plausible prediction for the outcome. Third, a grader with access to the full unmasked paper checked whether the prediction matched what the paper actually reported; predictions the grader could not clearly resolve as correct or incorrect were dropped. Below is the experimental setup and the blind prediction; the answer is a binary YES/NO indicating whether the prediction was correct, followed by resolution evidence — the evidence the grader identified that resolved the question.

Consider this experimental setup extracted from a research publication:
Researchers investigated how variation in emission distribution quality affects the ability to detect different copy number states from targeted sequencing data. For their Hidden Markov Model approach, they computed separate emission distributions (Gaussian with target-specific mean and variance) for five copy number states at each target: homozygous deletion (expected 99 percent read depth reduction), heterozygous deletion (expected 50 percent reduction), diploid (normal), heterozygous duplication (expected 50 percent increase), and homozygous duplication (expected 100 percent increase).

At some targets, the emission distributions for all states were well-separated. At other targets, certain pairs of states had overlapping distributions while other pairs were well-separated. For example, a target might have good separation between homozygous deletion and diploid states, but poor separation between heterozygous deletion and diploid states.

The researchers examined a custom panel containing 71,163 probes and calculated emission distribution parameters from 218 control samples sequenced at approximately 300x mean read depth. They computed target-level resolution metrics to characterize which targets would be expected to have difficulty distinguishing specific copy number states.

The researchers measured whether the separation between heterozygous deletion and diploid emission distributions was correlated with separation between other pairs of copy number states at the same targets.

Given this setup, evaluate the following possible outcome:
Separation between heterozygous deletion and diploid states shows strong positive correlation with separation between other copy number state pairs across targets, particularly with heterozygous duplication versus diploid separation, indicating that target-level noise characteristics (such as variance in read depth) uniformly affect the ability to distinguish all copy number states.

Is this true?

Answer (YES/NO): NO